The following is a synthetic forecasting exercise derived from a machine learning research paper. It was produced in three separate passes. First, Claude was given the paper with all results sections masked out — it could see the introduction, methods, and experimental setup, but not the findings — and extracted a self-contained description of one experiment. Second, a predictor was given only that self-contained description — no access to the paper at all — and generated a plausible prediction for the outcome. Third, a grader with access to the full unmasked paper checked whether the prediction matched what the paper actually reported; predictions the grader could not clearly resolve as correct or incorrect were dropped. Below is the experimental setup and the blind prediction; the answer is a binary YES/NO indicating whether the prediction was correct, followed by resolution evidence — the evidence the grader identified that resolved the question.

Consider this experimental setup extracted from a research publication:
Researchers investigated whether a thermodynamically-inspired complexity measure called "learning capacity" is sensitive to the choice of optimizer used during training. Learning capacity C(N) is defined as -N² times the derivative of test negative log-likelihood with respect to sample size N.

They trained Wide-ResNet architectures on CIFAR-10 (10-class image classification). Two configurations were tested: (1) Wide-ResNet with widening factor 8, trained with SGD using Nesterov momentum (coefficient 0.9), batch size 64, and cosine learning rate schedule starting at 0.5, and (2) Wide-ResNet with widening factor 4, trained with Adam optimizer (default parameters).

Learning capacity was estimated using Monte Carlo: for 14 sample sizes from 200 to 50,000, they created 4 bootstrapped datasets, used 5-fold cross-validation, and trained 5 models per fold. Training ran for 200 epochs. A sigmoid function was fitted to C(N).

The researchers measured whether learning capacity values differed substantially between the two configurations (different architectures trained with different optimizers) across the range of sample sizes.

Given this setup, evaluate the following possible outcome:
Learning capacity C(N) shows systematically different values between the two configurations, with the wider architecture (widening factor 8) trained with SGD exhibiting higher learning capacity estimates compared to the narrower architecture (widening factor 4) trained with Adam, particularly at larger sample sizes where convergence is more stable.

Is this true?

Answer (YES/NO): NO